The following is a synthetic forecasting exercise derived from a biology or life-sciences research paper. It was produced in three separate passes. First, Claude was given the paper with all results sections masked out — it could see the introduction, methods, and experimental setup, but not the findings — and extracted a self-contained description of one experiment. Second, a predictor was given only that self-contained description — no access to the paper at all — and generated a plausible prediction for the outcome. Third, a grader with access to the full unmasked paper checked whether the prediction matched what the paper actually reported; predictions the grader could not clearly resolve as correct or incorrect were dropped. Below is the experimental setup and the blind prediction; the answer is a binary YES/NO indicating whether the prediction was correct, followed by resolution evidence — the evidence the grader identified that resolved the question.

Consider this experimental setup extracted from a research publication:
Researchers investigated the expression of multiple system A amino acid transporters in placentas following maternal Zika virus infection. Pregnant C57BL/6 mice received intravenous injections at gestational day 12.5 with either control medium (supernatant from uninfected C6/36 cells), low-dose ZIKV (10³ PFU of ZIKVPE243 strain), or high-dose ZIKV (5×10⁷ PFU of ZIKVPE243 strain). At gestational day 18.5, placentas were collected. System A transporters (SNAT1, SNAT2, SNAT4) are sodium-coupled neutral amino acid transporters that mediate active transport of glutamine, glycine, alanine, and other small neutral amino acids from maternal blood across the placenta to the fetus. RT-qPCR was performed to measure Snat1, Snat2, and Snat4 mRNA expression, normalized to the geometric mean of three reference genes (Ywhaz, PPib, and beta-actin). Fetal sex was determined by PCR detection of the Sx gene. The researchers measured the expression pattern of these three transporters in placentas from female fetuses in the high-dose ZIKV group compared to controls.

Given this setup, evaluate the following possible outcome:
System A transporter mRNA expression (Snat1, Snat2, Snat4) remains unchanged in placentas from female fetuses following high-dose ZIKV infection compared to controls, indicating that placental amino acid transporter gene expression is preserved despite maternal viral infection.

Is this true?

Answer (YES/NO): YES